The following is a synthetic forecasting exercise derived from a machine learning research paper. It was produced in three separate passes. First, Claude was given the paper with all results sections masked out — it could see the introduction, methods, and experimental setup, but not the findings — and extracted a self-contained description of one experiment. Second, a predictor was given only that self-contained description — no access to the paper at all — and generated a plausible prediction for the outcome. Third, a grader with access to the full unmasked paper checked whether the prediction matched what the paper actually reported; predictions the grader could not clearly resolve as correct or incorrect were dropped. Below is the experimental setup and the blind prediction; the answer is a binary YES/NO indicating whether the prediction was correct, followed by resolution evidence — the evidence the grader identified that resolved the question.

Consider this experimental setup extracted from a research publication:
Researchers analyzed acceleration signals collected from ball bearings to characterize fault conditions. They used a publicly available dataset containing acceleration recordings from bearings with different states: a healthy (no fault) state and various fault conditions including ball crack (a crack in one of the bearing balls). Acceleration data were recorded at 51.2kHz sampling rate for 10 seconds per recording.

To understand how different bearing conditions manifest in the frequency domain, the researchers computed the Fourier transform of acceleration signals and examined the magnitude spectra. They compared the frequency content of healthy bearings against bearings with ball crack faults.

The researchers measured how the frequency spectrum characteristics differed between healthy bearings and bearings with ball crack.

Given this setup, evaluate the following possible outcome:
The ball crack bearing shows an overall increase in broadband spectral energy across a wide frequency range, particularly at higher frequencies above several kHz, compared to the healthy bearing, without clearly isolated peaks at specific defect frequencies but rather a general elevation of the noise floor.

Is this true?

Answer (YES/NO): NO